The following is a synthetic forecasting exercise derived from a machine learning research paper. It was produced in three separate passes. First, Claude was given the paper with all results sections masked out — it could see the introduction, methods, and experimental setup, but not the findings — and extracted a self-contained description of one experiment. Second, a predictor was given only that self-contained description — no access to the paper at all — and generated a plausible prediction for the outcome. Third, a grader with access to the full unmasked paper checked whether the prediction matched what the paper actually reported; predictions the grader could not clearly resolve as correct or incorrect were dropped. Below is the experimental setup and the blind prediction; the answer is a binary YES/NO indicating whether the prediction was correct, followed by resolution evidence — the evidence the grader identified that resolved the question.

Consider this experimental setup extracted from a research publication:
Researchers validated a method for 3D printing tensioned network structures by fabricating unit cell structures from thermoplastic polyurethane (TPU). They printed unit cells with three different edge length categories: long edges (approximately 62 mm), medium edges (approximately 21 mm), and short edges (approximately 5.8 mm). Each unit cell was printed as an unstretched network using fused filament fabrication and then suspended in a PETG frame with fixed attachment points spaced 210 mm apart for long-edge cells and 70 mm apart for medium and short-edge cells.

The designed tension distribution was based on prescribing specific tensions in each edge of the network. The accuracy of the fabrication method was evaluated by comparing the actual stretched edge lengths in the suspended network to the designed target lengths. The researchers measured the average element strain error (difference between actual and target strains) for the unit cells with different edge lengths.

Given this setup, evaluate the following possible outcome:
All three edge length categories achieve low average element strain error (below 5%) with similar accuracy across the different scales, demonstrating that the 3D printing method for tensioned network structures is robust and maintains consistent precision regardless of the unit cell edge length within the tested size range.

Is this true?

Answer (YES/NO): NO